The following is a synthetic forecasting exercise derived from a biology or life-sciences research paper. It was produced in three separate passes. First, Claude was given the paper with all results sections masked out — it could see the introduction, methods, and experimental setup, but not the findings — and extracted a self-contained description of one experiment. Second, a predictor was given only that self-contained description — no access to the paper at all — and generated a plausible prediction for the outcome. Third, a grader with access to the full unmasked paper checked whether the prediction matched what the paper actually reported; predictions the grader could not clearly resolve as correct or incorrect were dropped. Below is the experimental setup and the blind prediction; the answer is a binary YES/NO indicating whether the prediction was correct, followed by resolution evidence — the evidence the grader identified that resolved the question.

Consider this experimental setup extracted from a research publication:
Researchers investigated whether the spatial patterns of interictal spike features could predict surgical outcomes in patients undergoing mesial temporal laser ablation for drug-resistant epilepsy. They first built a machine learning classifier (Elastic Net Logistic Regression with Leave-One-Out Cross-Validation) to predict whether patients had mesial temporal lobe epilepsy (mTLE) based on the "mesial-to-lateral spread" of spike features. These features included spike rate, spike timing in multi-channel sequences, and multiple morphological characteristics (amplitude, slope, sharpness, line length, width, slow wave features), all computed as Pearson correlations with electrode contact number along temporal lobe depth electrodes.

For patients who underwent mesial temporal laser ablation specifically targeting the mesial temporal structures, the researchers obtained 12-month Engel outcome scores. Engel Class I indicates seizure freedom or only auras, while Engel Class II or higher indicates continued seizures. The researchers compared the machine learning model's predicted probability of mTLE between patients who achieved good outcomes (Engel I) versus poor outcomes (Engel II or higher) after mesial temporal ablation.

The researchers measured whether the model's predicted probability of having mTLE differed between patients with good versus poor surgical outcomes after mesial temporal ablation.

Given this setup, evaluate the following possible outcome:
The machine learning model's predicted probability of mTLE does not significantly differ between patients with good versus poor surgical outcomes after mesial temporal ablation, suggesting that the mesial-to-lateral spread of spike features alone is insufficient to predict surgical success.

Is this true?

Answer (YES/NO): YES